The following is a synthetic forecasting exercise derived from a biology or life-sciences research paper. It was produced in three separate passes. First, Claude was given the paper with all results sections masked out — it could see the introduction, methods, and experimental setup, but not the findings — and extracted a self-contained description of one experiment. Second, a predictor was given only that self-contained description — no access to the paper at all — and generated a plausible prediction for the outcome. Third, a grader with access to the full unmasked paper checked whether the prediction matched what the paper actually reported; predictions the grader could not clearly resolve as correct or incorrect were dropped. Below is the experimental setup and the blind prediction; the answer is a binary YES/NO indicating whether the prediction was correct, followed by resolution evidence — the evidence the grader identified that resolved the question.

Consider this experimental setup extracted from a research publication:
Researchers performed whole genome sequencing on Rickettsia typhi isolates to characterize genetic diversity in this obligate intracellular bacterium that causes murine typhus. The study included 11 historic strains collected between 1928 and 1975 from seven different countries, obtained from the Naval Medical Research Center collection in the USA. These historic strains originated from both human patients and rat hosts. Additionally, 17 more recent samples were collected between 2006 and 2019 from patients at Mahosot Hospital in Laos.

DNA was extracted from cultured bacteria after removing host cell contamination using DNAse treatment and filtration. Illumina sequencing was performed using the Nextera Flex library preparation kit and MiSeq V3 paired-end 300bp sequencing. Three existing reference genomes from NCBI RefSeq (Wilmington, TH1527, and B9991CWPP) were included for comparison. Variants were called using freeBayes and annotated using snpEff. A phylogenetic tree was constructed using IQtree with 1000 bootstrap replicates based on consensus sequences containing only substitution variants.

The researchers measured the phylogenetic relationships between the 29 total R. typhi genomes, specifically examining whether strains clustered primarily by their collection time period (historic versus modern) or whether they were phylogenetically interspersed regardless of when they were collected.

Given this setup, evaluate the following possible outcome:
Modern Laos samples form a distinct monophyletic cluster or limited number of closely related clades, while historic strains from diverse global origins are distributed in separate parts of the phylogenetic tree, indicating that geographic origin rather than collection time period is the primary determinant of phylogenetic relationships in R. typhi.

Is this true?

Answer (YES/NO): NO